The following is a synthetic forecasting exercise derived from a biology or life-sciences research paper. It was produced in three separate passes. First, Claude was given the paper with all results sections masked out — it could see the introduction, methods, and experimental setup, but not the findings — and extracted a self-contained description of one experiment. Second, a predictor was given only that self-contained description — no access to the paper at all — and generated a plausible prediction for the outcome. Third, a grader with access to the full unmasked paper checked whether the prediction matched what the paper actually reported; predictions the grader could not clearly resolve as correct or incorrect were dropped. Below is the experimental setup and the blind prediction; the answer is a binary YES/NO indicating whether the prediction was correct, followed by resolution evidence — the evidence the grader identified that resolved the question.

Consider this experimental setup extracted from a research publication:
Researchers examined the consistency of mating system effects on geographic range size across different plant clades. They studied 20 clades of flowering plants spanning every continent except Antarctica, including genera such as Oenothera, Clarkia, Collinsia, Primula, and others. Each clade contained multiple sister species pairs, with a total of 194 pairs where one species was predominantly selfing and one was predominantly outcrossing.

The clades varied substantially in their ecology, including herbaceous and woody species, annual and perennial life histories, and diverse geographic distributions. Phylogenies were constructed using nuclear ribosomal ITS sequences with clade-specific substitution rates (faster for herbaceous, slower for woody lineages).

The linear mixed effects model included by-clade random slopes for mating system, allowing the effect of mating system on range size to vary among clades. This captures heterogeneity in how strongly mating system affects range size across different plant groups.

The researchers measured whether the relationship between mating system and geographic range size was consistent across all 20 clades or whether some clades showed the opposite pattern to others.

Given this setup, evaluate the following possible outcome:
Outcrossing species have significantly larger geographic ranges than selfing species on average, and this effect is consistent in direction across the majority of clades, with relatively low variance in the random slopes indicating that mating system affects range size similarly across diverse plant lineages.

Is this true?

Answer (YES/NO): NO